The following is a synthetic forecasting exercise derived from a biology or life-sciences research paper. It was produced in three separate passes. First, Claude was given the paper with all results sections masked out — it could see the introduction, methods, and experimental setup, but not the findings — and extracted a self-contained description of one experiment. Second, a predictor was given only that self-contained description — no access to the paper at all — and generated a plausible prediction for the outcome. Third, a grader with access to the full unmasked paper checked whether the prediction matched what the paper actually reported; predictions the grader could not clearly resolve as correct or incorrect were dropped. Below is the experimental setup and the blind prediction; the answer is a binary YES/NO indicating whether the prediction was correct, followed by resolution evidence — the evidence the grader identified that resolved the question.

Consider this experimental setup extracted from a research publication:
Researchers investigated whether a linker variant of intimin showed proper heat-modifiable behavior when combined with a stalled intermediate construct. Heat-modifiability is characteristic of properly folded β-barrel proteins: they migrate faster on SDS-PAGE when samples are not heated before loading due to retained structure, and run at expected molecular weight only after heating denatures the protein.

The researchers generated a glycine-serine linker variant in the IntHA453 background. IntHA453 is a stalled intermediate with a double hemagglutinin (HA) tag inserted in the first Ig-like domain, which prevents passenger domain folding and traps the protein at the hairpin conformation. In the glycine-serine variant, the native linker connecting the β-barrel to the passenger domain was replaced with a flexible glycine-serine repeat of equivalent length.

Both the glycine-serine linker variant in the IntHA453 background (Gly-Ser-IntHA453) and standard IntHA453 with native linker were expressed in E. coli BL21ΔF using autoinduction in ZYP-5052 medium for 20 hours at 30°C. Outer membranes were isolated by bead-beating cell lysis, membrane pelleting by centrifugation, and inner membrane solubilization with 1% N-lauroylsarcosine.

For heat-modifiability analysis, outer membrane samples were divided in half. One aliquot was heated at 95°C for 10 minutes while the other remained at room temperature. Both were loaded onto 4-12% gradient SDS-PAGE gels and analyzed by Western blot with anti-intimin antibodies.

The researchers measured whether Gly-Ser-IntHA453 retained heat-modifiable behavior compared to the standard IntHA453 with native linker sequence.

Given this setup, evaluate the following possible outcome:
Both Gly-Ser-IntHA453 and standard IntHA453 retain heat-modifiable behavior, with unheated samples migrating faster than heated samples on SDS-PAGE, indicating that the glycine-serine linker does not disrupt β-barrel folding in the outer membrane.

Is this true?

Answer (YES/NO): YES